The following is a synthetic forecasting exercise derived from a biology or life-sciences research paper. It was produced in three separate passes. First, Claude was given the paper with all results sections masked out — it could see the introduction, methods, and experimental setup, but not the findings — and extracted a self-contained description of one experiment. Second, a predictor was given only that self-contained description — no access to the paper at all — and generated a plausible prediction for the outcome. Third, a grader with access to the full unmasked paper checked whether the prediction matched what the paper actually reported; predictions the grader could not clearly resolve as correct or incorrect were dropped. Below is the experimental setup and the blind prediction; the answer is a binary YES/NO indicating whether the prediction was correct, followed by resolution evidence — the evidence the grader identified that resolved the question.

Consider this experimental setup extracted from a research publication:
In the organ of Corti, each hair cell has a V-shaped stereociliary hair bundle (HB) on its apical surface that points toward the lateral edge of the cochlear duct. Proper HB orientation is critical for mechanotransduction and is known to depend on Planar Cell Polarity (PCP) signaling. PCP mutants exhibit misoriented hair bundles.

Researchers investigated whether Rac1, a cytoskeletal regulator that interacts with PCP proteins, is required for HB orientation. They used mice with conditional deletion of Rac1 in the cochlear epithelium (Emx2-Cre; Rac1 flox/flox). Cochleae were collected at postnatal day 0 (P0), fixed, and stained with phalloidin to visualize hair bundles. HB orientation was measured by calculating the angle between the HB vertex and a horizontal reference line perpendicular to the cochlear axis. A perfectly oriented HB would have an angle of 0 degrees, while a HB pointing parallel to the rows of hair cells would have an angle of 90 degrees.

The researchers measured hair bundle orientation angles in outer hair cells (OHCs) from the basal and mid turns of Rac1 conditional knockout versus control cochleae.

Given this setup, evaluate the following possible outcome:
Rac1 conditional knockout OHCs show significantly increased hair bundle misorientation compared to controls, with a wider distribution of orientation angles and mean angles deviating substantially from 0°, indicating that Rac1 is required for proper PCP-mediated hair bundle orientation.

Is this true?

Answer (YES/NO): YES